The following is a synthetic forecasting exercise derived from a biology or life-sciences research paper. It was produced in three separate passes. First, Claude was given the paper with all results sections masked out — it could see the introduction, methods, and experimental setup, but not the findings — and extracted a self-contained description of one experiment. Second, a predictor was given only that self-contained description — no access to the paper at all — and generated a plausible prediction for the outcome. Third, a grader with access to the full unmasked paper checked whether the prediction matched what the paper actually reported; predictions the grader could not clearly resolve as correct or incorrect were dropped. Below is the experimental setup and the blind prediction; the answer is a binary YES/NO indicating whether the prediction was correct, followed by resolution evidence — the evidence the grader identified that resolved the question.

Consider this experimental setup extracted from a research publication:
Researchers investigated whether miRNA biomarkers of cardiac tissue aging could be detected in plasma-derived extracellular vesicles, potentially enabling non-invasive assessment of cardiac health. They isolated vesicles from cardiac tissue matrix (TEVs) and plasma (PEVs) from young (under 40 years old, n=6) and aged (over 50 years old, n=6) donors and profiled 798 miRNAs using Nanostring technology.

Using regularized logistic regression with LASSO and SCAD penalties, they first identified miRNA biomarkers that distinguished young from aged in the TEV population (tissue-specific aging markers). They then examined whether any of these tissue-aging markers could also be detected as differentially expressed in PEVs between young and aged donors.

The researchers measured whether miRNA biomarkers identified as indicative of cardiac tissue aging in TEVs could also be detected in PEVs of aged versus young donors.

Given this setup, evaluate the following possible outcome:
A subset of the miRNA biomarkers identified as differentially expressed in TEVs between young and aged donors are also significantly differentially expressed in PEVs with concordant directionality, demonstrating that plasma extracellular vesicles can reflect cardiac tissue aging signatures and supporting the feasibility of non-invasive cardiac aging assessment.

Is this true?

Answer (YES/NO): YES